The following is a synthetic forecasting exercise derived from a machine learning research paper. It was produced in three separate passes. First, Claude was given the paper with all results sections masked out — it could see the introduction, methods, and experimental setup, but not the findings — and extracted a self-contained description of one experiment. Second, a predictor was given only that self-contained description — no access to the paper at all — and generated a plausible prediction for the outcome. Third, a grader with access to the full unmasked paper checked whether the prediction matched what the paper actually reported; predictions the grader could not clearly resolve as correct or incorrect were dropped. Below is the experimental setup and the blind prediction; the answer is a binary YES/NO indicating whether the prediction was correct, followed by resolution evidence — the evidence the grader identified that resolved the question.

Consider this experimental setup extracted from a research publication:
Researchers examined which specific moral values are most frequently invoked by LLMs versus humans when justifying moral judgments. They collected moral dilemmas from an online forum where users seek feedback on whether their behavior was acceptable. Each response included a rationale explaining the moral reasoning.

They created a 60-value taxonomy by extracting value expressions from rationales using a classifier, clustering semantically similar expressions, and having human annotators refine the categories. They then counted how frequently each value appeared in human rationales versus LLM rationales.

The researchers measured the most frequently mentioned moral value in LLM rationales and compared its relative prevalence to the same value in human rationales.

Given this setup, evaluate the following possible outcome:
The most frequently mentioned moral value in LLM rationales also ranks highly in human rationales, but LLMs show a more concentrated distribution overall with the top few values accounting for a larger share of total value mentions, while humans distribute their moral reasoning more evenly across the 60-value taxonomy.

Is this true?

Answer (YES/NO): YES